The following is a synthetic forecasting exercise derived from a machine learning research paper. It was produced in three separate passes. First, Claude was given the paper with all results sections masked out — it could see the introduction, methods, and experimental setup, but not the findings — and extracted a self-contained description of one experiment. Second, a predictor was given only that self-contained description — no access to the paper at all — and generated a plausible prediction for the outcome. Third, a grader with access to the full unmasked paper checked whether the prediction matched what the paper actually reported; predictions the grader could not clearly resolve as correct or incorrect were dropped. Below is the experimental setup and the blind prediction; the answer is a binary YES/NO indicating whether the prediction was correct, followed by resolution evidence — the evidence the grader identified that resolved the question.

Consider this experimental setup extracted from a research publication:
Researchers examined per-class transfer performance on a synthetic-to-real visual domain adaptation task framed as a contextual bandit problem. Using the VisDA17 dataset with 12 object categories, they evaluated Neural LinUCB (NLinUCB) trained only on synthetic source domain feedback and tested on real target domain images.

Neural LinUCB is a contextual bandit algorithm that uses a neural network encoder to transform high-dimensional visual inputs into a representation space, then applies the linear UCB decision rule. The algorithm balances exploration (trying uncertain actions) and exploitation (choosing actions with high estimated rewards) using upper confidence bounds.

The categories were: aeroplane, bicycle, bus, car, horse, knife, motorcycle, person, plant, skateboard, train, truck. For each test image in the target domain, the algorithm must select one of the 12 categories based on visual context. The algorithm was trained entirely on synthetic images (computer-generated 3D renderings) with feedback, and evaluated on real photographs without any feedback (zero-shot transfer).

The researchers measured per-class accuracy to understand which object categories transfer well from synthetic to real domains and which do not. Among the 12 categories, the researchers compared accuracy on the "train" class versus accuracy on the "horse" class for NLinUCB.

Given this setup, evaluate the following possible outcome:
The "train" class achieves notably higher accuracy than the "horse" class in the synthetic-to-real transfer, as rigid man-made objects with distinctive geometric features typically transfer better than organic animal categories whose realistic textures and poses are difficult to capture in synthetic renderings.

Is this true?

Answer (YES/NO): YES